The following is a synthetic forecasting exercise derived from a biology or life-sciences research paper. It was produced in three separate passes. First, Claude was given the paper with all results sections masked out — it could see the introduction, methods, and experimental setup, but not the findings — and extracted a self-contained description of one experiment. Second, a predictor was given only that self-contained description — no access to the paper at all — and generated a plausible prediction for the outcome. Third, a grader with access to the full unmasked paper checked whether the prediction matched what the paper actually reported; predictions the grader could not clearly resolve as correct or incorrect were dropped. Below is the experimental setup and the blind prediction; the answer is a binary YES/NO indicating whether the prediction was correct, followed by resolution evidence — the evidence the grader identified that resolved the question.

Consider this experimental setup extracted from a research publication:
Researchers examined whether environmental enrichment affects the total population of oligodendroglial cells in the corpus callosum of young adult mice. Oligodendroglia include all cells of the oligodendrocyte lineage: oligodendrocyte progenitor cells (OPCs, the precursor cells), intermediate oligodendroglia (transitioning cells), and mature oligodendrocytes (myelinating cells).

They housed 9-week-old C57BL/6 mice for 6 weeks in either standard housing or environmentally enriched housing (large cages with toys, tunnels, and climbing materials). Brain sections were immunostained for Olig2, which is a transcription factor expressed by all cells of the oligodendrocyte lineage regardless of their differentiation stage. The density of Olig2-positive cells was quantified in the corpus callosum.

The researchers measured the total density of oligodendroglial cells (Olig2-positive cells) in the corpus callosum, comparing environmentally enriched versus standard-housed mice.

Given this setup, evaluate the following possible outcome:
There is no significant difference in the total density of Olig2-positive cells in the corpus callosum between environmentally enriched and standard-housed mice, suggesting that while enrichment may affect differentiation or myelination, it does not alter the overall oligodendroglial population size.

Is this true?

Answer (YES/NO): YES